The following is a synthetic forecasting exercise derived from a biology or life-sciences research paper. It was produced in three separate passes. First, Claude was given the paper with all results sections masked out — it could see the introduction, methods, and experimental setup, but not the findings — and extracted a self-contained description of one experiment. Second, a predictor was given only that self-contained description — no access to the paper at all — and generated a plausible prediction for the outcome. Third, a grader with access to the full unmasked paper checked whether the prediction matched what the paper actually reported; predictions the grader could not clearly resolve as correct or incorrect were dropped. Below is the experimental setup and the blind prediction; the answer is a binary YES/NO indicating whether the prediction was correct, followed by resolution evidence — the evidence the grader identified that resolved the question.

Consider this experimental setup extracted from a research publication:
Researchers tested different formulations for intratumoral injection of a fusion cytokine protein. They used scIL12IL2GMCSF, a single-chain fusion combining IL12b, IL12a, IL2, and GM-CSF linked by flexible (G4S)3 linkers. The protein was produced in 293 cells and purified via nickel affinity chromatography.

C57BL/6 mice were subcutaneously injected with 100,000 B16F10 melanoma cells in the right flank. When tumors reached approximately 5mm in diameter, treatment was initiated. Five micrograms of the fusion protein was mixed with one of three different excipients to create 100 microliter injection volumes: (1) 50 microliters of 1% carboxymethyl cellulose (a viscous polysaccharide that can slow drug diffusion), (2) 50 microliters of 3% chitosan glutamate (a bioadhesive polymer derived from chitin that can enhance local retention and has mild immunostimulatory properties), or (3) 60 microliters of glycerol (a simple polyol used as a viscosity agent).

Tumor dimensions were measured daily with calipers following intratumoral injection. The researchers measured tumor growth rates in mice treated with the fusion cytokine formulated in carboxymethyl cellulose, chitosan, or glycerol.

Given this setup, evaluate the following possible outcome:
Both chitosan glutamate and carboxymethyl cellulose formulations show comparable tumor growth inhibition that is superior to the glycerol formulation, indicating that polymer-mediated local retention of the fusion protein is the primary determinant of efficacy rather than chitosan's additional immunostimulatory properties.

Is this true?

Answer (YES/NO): NO